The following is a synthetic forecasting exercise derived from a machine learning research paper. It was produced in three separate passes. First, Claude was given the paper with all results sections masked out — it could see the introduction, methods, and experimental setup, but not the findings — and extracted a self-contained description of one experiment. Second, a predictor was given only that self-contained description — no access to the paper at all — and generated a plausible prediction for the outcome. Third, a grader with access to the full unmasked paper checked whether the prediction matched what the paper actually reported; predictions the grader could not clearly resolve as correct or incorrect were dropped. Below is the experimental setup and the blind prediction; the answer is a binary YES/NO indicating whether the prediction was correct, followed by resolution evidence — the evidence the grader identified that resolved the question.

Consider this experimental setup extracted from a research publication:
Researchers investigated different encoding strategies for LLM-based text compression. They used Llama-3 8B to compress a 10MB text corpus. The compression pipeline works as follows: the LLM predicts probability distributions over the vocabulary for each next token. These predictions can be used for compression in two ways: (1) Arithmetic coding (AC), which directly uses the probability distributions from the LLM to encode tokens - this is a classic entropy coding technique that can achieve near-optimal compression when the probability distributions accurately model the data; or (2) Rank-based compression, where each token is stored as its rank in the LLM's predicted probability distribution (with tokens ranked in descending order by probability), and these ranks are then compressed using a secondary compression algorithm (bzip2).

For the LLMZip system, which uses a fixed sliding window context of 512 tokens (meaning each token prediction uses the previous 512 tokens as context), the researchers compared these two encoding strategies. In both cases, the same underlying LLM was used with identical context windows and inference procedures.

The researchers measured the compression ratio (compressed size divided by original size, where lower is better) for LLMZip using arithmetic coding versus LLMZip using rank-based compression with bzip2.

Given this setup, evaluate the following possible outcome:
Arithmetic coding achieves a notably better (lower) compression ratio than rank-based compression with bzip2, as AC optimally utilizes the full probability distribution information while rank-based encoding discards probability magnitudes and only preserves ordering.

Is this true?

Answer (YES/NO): YES